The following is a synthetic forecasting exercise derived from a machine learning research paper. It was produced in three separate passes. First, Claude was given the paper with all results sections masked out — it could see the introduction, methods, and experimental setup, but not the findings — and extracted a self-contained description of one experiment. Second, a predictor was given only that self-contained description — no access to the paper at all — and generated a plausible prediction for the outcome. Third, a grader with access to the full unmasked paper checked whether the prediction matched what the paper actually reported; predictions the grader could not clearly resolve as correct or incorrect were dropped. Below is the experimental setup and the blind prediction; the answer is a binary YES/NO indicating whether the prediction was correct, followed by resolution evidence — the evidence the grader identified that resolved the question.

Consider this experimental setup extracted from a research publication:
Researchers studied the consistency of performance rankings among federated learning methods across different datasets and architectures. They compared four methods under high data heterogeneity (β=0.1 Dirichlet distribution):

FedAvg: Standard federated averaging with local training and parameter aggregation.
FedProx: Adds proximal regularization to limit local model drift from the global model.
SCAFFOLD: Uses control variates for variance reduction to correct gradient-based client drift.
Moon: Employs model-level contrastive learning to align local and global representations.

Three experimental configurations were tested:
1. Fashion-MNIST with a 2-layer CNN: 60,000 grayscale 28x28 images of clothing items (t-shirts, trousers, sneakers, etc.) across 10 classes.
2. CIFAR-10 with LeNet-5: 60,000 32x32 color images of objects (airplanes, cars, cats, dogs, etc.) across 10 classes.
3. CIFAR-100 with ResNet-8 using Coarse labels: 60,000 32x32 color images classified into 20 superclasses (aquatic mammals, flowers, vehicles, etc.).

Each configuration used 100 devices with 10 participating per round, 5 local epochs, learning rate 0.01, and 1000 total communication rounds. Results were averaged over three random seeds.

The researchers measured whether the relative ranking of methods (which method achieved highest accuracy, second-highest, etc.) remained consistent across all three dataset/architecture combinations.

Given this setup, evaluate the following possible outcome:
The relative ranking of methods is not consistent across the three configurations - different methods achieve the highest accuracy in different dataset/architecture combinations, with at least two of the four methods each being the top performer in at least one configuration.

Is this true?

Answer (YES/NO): YES